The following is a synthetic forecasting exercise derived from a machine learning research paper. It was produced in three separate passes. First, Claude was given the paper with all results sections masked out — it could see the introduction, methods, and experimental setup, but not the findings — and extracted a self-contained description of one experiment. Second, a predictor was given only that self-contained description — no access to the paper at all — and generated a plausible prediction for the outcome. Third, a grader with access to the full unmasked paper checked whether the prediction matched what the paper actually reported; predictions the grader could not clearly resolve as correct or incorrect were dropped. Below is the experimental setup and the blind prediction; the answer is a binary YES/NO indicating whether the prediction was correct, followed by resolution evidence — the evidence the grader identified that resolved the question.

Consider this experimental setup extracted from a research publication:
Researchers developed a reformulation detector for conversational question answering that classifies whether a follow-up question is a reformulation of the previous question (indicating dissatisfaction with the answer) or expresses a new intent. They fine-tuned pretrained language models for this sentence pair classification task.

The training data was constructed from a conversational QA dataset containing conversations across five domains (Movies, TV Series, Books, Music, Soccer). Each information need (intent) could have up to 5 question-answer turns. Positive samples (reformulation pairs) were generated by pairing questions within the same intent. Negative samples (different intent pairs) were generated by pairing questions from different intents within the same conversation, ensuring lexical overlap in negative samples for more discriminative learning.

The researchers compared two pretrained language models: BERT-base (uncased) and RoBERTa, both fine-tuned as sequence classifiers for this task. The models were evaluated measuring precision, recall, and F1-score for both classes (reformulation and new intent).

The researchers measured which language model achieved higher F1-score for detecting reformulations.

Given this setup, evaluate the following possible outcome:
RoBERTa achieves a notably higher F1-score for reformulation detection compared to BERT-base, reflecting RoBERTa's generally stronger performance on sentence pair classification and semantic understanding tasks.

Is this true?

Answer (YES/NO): NO